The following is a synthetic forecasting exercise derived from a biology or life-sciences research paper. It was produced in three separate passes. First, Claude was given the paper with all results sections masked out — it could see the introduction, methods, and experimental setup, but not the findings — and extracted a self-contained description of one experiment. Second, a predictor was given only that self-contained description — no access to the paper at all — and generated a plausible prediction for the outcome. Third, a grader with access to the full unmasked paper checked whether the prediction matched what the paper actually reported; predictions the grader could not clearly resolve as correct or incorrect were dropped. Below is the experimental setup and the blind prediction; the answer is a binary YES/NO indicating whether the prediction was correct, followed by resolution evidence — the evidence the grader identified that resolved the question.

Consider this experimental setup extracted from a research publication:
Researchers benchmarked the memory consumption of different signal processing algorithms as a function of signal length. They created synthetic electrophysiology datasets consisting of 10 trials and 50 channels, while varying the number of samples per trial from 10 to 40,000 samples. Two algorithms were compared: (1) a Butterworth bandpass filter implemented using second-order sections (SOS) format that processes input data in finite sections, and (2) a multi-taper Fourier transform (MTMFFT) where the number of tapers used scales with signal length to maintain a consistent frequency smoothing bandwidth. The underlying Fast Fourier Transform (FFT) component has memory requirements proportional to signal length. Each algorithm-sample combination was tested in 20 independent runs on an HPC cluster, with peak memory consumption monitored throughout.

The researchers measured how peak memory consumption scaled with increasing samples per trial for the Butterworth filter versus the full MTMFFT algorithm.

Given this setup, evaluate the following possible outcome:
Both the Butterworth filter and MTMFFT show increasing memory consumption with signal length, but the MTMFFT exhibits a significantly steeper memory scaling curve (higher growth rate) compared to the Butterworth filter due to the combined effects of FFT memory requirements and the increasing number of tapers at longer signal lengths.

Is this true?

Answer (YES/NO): NO